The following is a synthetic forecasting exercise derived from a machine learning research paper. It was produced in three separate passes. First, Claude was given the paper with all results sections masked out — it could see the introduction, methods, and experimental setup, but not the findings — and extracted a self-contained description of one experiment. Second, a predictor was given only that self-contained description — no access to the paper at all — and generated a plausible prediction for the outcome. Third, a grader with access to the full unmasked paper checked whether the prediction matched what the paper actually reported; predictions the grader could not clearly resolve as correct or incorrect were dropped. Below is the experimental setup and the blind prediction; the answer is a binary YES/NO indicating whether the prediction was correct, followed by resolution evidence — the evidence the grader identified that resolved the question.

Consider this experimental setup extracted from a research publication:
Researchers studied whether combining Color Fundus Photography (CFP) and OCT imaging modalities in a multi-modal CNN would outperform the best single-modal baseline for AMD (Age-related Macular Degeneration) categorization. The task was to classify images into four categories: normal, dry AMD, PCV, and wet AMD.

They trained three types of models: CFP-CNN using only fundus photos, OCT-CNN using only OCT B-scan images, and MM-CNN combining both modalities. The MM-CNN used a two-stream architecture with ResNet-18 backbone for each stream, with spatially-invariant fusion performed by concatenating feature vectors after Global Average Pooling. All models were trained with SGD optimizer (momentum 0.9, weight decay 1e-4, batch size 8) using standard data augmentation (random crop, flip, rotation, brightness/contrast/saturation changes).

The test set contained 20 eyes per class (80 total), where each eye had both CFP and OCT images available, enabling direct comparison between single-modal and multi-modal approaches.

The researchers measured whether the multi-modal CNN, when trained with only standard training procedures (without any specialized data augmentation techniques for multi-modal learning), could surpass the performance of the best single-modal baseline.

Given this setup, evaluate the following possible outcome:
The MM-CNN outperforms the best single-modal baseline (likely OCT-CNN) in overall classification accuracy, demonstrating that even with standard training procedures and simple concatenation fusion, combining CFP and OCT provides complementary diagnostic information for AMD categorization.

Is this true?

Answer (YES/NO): NO